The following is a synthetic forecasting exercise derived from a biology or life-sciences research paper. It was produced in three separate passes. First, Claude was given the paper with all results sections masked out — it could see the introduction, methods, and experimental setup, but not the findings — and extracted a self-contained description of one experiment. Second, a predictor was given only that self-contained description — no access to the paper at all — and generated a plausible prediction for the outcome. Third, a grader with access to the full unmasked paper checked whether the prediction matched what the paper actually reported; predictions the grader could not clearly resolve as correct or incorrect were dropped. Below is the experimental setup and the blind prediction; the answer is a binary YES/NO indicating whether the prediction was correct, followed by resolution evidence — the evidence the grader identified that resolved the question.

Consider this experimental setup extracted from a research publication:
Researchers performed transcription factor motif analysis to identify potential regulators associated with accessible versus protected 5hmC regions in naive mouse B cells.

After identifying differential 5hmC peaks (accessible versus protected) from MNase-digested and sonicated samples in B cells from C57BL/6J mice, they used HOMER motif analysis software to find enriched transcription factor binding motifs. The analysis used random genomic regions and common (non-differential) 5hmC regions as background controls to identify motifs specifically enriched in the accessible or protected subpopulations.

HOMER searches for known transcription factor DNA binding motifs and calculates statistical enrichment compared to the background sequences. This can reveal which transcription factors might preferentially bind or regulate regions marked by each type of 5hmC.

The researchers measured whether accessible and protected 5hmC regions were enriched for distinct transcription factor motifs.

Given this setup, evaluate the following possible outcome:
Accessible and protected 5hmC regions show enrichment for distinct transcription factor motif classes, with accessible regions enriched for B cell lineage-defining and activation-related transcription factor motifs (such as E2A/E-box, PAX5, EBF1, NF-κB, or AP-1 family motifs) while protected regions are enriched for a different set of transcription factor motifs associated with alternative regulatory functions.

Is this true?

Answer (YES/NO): NO